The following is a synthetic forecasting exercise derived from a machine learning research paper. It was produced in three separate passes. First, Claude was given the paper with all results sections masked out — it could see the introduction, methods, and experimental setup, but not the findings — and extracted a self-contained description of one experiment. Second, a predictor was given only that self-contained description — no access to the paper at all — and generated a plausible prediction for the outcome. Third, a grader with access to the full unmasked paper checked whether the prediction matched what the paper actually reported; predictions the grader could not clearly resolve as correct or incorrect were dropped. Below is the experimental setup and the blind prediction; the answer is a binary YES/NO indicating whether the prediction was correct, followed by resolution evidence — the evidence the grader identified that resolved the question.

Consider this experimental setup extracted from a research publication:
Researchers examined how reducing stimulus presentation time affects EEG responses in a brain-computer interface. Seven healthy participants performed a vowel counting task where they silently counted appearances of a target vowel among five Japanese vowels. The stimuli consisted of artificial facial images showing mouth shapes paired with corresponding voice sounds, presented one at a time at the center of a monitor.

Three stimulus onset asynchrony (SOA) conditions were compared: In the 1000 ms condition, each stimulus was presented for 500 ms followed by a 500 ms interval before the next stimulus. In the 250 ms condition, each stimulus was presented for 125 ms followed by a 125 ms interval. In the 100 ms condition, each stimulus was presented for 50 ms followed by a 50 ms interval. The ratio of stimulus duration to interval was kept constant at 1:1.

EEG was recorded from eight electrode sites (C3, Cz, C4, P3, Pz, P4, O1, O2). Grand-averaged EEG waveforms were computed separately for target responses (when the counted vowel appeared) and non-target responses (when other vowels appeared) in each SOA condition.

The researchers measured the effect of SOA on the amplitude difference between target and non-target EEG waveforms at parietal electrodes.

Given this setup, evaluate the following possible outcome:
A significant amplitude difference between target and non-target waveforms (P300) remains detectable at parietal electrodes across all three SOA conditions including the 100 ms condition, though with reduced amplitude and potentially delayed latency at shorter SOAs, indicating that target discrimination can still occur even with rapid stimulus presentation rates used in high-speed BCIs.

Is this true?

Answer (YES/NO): NO